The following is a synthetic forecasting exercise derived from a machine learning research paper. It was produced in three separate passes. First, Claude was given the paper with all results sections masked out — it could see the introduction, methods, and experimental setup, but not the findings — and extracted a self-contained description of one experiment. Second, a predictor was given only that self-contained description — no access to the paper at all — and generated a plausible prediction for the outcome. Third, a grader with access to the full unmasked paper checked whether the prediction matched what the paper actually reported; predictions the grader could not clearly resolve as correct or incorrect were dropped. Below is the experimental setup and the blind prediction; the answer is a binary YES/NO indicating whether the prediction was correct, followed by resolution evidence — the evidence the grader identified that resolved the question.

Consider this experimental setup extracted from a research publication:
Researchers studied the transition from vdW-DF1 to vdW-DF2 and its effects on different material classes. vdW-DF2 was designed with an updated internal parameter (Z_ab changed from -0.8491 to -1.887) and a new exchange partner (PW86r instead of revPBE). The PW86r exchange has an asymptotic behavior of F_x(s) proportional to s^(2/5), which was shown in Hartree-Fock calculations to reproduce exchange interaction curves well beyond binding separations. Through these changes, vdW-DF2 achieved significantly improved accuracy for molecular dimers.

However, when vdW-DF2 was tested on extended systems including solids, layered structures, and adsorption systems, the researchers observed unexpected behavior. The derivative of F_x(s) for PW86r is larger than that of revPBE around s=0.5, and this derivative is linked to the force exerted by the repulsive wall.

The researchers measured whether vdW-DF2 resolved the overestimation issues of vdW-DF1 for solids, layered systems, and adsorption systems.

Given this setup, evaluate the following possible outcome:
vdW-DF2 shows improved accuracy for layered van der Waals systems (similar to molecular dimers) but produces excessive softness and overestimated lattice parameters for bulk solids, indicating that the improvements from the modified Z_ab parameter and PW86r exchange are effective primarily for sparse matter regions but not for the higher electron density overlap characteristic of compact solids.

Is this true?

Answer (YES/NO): NO